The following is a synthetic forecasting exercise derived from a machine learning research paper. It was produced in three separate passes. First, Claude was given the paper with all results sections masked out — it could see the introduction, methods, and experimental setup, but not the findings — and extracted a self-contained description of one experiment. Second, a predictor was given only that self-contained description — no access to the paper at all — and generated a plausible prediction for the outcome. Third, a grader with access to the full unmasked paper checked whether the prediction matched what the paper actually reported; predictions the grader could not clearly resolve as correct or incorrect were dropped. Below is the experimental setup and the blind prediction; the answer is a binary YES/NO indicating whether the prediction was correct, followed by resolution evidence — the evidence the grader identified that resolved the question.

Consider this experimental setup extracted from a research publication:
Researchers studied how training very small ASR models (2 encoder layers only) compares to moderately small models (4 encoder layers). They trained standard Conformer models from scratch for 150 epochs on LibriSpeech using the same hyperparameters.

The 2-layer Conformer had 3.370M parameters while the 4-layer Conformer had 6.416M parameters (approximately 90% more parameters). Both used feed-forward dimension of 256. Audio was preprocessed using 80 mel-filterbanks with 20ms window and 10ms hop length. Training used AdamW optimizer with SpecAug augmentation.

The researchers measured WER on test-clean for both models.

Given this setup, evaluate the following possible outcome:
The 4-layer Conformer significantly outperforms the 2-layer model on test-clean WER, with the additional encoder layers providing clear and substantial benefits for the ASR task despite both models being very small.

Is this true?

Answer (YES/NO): YES